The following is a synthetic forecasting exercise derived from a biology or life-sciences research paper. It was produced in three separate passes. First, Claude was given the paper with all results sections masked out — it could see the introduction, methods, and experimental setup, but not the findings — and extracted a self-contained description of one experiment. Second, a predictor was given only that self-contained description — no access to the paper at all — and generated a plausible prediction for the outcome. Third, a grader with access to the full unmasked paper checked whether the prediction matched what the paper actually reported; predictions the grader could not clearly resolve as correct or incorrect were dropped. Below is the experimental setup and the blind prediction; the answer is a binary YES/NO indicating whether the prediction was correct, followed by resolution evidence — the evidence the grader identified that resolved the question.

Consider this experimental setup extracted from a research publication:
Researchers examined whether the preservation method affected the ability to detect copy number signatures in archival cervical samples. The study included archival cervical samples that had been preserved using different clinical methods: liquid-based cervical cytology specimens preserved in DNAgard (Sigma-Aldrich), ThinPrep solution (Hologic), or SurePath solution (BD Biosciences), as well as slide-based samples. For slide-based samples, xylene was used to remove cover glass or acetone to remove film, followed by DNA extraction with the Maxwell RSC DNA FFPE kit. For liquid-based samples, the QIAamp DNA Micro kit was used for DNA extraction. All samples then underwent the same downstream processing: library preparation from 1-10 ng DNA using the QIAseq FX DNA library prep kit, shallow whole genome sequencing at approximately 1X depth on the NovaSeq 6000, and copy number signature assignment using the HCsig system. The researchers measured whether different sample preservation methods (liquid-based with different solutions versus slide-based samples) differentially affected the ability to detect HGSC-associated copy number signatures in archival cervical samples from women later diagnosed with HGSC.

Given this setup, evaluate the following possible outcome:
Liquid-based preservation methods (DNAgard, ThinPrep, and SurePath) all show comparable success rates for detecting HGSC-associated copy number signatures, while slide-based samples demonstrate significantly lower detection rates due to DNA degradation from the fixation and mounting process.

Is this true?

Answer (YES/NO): NO